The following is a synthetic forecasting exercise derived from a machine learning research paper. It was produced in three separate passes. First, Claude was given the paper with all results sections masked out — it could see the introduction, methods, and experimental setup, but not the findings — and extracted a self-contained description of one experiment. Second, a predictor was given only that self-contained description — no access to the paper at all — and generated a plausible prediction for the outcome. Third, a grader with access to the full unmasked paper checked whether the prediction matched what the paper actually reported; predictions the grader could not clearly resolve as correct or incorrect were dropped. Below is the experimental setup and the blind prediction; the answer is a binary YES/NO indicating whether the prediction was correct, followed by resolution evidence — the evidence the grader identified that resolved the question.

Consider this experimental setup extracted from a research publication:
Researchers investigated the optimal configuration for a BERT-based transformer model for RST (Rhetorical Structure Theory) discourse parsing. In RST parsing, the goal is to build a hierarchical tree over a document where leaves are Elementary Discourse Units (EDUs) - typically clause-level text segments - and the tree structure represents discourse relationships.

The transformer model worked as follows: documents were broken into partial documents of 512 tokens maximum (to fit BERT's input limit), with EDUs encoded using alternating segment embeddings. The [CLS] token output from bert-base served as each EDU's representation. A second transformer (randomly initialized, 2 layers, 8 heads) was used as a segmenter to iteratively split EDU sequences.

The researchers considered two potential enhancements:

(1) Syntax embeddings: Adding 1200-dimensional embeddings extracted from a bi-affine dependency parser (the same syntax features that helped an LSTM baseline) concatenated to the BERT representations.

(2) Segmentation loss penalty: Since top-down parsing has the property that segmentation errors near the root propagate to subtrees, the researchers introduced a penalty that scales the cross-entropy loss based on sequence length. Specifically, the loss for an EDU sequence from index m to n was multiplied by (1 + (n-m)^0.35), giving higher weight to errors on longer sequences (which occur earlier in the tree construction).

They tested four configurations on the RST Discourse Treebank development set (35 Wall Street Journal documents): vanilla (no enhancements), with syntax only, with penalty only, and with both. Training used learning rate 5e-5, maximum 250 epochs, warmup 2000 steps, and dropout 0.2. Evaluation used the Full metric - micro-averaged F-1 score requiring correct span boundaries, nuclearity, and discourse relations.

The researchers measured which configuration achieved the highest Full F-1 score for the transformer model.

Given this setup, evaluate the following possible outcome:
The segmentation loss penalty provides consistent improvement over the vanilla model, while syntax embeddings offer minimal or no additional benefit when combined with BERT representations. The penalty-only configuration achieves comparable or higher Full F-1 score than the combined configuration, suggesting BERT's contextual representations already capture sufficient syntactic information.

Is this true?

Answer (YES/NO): NO